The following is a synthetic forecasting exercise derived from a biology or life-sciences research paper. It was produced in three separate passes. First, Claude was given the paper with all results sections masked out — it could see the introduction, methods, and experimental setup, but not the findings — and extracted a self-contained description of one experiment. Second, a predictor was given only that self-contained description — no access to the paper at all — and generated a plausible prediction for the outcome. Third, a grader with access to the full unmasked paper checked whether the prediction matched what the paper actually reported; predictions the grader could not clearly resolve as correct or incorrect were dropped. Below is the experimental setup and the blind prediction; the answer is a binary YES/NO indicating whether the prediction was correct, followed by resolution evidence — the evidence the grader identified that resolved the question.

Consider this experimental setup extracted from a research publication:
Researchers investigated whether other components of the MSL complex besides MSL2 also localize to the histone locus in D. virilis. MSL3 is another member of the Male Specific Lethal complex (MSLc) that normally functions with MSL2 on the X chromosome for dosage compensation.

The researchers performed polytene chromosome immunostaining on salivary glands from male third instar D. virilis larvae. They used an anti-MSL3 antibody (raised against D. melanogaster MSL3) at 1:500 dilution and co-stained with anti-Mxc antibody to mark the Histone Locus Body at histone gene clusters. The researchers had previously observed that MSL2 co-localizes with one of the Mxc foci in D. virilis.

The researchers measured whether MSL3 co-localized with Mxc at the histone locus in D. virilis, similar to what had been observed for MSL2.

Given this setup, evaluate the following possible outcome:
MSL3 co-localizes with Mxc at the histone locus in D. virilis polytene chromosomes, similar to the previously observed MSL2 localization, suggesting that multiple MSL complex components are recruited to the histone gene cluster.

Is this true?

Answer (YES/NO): NO